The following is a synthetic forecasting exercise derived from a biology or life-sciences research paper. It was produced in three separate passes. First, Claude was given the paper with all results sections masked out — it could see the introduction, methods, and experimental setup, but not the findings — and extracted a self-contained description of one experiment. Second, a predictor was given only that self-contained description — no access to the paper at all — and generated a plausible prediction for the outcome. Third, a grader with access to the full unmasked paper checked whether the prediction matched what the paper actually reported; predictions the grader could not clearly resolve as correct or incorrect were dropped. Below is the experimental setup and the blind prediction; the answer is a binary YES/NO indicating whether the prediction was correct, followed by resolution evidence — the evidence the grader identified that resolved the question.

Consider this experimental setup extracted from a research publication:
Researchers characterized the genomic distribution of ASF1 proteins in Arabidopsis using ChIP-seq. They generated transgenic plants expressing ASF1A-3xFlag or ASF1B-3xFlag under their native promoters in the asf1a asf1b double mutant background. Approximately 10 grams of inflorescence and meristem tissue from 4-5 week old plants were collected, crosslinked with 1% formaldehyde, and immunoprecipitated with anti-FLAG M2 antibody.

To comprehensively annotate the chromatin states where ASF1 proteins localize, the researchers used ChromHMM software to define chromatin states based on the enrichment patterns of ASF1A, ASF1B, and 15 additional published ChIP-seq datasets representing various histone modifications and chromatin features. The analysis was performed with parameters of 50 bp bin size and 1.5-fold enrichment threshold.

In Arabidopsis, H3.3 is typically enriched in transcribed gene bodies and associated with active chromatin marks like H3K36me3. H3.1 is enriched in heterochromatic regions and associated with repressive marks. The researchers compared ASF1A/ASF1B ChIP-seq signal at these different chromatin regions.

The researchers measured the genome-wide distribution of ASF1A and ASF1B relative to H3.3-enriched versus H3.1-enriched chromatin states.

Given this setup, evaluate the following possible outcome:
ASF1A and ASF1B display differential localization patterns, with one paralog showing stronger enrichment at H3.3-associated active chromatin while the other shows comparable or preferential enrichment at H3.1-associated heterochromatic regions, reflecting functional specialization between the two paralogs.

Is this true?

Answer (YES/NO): NO